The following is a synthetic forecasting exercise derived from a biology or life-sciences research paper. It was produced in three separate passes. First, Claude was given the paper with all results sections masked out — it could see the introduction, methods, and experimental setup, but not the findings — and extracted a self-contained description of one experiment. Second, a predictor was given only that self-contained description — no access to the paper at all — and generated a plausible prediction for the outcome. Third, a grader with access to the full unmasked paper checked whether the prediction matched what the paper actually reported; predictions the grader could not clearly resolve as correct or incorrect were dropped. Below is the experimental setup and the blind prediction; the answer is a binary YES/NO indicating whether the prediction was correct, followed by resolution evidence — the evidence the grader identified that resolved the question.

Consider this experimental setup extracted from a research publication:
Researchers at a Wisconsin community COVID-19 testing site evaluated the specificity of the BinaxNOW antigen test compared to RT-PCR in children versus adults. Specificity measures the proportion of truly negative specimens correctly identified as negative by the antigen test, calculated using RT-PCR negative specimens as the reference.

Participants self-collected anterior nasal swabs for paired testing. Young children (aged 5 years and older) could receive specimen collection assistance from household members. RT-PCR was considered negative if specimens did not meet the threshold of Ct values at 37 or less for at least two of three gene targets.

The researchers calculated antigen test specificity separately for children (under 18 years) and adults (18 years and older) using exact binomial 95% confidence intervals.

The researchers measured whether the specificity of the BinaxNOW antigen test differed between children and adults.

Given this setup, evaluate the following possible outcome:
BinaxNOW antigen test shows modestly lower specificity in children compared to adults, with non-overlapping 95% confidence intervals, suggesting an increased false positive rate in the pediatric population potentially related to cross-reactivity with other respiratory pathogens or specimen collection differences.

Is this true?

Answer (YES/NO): NO